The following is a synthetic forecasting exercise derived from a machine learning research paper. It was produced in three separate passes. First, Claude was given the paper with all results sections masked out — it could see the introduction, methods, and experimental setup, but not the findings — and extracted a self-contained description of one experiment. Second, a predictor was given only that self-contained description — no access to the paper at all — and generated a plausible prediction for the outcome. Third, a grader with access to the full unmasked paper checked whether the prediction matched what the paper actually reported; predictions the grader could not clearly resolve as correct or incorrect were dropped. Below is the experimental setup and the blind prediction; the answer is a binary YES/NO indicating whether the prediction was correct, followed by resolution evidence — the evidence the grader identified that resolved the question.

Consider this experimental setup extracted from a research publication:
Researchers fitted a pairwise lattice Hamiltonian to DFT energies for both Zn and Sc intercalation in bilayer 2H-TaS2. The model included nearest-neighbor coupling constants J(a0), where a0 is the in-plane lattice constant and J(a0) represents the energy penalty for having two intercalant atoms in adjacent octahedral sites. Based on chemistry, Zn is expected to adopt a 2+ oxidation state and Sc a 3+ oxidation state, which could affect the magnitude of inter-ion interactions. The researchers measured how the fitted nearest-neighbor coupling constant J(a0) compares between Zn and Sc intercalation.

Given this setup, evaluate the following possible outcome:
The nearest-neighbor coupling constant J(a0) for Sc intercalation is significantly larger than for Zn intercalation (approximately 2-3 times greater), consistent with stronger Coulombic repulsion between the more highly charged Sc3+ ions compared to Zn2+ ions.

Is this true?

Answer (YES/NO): NO